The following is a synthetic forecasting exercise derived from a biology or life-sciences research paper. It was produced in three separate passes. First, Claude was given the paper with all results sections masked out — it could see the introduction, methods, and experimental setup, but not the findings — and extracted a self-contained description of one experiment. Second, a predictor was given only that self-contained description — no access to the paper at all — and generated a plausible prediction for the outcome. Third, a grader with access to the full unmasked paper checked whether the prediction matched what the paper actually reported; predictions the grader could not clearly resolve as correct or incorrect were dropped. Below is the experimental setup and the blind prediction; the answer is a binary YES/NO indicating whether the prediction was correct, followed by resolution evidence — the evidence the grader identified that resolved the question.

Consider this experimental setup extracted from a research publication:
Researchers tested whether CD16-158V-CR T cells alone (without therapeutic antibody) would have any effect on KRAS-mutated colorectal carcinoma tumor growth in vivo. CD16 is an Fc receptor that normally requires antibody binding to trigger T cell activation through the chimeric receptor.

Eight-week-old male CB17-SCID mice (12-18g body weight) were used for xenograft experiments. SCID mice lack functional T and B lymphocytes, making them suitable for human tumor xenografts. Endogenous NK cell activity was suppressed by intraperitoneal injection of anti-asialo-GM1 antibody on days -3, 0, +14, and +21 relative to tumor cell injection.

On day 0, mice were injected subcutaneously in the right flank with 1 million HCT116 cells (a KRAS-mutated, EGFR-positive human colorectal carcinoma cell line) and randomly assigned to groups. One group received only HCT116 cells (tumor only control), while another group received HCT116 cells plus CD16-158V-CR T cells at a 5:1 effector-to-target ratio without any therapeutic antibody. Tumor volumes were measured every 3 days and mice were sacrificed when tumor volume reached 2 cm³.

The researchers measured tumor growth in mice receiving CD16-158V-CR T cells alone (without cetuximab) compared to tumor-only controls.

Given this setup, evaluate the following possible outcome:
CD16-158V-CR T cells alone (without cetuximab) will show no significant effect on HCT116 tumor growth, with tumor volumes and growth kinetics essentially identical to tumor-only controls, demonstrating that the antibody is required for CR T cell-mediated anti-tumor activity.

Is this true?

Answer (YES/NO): NO